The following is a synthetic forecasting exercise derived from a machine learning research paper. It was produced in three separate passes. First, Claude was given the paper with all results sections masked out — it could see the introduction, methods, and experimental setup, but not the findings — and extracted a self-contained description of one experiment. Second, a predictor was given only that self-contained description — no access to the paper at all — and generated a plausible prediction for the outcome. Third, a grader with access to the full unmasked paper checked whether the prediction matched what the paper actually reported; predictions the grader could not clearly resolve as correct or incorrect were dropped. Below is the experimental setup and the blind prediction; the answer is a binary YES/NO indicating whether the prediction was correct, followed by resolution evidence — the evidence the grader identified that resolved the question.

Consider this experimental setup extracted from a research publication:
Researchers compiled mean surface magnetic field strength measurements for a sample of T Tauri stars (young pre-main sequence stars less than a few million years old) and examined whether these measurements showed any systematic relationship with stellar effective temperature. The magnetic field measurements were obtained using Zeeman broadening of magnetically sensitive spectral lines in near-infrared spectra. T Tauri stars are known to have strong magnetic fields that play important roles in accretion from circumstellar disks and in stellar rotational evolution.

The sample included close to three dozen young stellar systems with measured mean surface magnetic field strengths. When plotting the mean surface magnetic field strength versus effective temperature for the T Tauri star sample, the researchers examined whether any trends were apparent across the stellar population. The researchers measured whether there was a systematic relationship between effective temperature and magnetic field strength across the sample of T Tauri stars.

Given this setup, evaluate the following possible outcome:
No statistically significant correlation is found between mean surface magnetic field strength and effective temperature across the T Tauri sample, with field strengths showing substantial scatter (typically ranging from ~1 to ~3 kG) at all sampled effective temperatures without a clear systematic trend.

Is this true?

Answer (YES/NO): NO